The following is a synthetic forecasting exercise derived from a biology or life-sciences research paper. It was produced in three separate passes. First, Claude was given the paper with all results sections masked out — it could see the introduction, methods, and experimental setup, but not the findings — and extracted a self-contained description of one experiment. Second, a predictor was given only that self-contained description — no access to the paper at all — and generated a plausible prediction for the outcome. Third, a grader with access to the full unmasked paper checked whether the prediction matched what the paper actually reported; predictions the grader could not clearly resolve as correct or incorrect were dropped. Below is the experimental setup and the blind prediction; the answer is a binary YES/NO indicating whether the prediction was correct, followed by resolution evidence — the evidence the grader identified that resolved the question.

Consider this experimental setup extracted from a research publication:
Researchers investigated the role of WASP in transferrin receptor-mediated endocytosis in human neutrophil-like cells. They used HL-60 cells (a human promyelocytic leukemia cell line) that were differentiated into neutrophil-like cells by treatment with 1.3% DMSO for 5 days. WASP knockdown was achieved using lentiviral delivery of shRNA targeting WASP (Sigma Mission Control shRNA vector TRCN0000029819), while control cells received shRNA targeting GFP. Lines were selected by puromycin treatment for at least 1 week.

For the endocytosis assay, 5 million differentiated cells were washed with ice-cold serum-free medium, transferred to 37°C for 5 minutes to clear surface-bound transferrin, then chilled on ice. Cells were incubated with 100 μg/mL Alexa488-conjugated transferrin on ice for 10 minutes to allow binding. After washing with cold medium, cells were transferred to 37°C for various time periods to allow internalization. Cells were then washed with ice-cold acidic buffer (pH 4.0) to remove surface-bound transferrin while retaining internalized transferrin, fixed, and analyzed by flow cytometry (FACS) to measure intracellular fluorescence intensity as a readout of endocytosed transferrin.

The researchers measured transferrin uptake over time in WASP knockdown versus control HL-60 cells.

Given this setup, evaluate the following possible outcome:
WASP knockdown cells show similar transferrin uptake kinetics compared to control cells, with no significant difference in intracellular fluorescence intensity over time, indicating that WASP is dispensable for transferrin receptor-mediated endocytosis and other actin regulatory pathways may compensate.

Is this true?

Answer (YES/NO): NO